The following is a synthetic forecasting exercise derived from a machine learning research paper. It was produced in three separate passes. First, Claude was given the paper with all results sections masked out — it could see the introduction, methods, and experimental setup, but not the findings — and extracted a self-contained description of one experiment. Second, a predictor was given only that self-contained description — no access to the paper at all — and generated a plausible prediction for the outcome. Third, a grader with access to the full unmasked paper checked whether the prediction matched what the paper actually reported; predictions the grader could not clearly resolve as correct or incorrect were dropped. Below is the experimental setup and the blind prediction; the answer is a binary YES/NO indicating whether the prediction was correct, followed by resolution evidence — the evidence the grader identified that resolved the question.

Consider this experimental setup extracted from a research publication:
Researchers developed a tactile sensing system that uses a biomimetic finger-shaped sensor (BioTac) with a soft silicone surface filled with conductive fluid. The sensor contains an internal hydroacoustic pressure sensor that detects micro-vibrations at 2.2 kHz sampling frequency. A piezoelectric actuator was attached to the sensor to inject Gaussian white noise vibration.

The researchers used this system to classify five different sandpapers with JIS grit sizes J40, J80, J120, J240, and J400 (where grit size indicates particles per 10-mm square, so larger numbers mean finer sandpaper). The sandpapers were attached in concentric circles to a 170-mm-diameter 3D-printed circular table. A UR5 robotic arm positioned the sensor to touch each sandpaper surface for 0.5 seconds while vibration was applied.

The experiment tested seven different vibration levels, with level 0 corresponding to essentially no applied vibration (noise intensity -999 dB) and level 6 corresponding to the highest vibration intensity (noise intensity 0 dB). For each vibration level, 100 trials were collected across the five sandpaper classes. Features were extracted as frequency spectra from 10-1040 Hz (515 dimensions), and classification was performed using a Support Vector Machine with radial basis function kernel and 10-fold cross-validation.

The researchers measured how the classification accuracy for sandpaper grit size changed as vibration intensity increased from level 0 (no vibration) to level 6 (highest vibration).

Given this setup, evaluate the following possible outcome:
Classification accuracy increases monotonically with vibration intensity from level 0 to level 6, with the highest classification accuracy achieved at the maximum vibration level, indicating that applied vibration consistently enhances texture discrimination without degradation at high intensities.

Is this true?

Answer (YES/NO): NO